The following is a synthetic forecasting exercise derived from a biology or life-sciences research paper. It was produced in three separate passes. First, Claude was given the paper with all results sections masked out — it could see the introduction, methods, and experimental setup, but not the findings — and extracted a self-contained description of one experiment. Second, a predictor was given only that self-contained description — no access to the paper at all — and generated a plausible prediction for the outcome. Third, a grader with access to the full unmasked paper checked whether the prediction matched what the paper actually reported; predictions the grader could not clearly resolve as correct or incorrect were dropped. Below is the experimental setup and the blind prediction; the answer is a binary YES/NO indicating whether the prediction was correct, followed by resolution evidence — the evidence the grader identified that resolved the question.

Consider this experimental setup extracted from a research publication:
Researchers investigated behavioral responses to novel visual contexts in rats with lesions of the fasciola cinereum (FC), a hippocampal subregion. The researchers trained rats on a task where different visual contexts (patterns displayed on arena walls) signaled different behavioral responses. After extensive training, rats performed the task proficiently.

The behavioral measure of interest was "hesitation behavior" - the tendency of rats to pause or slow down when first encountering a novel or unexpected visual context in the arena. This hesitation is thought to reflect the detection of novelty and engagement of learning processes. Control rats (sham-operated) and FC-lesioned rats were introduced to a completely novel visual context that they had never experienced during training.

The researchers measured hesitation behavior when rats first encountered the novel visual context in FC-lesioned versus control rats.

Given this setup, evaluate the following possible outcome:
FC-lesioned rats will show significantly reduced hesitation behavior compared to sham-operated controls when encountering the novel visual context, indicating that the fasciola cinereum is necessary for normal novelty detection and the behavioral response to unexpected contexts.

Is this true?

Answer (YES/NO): YES